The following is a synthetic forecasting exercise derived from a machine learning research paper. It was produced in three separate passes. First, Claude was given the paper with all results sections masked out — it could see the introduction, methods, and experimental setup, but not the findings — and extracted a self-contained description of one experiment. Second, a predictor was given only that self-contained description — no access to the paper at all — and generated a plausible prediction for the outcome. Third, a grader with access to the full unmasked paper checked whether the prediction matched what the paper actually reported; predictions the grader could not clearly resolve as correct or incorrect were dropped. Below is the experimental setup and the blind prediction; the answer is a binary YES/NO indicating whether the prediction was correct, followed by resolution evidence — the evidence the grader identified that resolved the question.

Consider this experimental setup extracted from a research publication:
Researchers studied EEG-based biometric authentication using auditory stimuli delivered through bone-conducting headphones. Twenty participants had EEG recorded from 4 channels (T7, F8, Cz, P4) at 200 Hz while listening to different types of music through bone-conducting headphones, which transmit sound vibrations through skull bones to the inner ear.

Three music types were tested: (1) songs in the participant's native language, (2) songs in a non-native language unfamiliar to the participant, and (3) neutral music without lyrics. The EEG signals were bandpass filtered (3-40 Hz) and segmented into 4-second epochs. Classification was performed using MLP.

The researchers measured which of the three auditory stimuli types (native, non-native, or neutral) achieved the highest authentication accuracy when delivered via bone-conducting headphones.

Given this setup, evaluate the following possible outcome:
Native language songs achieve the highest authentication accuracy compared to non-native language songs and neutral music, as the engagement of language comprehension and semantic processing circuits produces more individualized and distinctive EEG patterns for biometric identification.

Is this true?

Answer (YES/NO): NO